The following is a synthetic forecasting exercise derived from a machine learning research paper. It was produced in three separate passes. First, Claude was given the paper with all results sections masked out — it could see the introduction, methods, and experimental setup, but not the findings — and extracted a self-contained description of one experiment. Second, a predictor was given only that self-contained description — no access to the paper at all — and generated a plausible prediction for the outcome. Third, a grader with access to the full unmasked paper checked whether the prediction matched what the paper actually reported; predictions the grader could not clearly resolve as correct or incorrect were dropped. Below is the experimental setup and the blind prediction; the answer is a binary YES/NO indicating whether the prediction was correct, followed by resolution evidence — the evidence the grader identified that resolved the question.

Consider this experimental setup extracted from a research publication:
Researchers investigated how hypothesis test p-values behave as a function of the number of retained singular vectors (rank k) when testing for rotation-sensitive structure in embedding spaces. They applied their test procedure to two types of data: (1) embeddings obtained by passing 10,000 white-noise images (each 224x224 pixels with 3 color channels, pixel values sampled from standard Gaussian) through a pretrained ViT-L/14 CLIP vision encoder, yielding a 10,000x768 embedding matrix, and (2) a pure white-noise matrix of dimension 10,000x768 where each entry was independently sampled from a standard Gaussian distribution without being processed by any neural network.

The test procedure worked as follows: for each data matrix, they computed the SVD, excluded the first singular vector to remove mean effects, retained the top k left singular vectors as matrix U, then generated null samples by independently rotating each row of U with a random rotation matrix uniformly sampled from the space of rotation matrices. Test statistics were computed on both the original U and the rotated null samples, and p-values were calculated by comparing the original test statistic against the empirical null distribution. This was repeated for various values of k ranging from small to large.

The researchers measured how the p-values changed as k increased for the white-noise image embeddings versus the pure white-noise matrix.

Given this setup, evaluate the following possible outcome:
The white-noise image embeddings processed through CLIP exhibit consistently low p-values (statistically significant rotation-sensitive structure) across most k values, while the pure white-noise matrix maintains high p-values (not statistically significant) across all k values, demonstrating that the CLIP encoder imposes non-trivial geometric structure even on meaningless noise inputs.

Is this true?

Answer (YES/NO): NO